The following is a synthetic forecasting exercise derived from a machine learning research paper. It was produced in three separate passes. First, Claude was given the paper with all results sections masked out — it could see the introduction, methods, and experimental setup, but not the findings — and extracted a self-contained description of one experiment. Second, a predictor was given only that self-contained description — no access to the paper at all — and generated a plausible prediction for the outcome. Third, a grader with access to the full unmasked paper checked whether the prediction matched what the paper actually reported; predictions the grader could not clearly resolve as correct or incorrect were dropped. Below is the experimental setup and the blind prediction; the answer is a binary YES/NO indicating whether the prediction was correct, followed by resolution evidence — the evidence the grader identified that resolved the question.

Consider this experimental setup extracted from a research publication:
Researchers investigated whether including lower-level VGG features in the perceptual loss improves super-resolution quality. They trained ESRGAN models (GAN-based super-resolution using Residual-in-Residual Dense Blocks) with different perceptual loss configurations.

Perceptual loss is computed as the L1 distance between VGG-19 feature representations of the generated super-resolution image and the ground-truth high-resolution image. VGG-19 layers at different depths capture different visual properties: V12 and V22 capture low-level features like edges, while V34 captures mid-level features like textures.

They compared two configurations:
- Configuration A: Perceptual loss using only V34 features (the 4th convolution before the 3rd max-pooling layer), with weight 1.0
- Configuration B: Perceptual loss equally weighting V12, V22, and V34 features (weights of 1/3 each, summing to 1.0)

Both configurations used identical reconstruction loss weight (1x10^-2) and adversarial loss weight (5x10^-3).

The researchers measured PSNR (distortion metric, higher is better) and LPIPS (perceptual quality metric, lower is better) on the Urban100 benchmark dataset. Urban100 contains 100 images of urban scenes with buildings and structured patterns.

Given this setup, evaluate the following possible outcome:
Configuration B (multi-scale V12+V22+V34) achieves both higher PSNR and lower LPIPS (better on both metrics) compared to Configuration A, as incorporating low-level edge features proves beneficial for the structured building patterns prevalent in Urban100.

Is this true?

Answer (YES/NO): YES